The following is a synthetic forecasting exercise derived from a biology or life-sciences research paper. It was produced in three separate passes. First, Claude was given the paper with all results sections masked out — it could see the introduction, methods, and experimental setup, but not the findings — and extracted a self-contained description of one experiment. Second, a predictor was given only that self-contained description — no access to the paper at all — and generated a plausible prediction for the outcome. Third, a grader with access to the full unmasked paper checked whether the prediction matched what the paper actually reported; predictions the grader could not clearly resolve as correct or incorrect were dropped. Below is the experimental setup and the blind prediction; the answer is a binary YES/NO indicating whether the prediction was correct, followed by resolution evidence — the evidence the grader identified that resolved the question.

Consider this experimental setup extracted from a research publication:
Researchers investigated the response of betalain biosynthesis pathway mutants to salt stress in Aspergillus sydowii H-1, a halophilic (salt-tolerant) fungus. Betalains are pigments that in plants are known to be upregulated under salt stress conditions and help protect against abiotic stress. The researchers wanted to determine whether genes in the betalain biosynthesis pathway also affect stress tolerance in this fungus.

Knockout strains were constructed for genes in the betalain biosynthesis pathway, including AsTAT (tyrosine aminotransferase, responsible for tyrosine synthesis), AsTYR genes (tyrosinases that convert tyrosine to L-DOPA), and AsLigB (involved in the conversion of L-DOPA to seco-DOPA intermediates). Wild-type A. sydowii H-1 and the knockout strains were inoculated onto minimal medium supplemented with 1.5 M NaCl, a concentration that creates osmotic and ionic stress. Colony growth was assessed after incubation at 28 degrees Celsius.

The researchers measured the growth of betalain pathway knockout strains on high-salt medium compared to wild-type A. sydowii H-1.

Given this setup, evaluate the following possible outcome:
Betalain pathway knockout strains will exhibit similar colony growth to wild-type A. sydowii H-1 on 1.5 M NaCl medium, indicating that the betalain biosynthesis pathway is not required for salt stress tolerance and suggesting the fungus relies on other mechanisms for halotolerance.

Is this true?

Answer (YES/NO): NO